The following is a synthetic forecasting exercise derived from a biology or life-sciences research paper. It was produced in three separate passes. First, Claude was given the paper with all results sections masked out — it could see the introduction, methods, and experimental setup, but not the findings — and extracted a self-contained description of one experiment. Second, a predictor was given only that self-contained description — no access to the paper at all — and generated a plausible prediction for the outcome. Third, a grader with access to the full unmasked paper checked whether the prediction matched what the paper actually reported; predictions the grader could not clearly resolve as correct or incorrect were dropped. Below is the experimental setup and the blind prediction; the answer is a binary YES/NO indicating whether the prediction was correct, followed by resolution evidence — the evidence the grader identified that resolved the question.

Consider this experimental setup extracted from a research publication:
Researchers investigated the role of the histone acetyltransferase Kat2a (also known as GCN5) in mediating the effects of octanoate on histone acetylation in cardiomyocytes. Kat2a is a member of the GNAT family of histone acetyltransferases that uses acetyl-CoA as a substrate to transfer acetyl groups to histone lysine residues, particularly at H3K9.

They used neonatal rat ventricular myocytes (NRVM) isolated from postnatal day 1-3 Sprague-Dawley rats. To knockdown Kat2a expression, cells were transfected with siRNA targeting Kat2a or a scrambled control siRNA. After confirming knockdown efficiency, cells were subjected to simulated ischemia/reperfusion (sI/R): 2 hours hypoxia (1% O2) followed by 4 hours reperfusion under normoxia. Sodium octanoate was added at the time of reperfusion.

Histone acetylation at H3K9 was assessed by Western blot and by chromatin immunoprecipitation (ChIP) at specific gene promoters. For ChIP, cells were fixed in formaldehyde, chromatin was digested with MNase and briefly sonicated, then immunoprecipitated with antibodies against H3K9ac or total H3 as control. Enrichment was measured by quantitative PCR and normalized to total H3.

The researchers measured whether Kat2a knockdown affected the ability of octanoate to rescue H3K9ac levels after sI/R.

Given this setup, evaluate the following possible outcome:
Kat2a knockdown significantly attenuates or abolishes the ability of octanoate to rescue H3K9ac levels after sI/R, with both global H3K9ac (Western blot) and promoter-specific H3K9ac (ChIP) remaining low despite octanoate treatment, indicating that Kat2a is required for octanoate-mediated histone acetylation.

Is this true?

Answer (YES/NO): YES